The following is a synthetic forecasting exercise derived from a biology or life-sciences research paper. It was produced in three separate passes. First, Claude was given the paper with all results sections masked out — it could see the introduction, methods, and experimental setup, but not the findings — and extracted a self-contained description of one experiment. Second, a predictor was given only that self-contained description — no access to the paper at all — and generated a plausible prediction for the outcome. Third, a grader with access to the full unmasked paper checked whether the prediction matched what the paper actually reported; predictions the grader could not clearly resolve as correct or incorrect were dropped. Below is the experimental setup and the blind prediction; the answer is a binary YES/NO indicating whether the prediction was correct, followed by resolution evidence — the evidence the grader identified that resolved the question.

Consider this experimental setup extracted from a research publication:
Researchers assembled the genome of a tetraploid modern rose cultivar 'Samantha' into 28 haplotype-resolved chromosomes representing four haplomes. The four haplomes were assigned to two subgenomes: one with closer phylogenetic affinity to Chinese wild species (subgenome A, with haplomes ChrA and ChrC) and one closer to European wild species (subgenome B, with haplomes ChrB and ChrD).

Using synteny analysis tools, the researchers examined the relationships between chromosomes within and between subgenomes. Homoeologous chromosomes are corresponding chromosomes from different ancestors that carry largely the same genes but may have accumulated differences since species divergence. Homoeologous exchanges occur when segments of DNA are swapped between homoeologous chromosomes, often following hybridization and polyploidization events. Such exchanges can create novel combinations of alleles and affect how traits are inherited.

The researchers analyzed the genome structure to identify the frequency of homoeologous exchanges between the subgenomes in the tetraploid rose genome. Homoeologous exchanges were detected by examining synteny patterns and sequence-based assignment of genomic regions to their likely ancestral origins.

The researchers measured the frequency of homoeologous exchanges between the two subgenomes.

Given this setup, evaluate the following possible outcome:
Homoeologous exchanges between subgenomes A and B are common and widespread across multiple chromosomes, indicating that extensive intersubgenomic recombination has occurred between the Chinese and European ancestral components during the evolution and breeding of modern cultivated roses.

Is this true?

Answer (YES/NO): YES